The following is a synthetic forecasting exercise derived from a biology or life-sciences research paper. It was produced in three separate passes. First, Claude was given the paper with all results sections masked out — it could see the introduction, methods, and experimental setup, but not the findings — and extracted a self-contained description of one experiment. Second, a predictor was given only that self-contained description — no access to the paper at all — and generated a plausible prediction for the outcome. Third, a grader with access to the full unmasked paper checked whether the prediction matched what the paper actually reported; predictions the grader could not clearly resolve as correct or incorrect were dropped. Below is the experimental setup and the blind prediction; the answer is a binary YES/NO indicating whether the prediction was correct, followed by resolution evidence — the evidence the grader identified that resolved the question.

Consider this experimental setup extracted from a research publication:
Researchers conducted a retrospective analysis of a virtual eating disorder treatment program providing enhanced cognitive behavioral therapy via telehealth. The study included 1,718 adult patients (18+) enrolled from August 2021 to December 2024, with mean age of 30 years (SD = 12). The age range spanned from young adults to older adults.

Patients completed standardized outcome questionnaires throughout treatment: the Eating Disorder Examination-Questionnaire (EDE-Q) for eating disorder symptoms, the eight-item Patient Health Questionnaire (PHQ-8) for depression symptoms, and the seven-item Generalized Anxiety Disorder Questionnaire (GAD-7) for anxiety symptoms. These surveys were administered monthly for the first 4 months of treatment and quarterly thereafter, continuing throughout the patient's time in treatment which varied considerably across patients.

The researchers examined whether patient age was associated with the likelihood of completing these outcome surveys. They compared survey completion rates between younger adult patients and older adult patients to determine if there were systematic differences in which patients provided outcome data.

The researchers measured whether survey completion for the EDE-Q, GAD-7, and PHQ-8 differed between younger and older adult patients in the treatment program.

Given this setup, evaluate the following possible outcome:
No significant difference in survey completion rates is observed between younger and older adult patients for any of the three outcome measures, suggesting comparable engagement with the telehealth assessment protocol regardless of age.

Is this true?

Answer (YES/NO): NO